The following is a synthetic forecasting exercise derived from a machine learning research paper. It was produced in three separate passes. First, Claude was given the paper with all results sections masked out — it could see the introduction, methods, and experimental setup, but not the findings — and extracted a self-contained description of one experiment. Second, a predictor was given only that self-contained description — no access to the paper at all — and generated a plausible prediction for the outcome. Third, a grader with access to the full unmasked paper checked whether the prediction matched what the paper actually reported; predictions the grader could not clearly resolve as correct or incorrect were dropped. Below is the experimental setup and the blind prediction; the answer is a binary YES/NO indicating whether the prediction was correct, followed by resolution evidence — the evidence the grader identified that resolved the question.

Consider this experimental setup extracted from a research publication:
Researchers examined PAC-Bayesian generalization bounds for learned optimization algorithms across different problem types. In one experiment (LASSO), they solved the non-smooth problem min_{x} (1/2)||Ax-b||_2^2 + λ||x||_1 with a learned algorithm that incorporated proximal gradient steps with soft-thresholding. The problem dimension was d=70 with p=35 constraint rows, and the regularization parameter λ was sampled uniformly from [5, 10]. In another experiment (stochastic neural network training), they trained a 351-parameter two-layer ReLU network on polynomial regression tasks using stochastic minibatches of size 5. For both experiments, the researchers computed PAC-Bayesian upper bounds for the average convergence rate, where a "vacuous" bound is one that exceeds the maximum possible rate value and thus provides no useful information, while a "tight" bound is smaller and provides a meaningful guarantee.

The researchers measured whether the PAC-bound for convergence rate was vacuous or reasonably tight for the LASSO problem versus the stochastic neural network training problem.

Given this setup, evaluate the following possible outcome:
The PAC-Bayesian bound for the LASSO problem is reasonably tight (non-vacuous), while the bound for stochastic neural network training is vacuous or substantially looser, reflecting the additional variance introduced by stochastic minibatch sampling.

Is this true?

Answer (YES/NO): NO